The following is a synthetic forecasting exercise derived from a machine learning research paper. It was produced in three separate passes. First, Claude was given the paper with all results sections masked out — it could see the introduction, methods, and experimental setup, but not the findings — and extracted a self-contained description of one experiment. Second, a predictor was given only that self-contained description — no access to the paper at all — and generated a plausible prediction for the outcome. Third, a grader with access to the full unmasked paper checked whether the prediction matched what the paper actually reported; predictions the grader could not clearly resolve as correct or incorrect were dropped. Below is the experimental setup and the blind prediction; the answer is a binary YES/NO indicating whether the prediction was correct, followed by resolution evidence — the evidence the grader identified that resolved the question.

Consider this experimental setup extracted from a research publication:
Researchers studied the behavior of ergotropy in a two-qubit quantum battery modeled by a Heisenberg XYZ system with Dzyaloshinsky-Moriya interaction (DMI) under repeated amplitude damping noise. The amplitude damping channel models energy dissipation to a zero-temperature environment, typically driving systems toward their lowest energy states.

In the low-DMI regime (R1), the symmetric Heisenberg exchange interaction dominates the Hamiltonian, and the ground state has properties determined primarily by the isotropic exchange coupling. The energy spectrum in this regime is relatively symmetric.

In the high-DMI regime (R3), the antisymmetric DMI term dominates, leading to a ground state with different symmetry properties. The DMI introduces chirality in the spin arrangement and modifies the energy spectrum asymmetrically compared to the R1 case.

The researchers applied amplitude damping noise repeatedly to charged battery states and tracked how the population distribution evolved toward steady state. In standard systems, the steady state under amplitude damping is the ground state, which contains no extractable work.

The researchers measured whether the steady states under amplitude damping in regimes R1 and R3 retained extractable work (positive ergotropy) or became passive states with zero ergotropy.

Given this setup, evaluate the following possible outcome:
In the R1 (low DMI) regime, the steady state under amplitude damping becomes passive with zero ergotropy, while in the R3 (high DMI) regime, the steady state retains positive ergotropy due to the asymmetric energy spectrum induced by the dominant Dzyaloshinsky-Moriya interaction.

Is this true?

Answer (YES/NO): YES